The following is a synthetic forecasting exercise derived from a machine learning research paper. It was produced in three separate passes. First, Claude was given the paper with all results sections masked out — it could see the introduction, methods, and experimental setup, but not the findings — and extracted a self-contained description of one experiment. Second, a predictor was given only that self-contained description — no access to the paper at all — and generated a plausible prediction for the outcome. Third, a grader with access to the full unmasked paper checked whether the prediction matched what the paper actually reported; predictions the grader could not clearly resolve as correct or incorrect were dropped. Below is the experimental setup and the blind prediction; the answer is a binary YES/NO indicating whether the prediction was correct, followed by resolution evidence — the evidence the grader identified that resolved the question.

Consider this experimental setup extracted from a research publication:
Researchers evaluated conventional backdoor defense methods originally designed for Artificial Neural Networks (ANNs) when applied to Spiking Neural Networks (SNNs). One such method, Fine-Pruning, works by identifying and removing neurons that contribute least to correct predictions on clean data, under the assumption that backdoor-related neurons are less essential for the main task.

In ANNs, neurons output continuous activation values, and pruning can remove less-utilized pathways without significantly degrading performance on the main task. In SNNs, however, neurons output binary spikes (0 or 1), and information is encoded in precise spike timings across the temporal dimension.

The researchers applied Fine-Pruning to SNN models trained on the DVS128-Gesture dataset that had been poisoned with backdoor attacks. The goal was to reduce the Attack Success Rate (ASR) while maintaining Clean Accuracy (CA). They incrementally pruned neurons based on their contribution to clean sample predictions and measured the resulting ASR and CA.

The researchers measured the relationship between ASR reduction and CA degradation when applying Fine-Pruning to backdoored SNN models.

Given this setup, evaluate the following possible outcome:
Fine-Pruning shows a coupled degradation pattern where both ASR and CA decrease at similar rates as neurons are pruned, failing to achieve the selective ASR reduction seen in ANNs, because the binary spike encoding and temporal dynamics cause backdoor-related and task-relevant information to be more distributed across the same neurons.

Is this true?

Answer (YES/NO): NO